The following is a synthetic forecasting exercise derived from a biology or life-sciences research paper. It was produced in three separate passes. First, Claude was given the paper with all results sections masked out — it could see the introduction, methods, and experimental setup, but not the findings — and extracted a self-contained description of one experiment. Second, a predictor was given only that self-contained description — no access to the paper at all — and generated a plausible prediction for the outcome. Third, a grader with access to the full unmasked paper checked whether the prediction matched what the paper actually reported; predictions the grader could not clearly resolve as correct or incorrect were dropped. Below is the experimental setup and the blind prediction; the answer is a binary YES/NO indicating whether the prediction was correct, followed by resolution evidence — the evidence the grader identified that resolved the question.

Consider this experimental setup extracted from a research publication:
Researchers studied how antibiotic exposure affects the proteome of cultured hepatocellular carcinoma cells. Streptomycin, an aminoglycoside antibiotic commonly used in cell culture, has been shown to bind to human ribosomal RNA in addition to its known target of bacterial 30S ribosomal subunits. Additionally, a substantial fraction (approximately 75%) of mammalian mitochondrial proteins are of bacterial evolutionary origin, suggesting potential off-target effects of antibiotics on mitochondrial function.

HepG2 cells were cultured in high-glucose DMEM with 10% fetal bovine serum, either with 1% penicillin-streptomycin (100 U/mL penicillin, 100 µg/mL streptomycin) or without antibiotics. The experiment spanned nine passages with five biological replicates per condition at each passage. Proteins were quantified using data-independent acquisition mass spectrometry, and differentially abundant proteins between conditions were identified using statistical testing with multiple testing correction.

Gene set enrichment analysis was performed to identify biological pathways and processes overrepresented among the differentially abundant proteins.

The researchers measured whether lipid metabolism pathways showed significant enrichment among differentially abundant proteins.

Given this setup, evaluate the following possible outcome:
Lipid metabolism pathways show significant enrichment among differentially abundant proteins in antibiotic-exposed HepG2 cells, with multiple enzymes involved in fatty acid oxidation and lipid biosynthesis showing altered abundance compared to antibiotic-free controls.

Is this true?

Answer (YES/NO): YES